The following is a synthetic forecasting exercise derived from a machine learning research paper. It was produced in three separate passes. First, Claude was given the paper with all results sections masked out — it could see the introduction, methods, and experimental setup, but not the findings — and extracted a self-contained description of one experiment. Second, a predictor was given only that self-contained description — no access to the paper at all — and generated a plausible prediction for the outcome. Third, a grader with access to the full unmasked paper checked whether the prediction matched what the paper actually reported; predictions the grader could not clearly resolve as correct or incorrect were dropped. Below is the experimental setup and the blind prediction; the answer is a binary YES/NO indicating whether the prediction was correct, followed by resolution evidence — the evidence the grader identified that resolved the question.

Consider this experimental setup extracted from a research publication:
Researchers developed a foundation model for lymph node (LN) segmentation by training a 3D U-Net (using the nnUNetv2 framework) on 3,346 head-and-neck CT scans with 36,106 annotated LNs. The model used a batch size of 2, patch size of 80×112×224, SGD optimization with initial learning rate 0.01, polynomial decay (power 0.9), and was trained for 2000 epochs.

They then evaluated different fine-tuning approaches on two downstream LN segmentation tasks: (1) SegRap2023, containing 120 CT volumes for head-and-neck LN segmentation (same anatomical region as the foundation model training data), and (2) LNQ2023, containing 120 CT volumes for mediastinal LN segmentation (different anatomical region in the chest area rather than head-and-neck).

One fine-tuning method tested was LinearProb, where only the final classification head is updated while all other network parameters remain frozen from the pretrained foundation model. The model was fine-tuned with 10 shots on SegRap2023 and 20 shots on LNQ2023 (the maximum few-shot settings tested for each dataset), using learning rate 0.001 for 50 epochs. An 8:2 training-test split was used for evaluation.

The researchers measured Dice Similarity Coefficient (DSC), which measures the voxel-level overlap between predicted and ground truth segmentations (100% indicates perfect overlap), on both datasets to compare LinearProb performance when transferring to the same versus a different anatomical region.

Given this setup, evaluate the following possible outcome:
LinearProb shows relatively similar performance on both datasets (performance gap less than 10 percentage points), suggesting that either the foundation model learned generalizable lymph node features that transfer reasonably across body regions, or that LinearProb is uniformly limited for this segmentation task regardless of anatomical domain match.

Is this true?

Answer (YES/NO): NO